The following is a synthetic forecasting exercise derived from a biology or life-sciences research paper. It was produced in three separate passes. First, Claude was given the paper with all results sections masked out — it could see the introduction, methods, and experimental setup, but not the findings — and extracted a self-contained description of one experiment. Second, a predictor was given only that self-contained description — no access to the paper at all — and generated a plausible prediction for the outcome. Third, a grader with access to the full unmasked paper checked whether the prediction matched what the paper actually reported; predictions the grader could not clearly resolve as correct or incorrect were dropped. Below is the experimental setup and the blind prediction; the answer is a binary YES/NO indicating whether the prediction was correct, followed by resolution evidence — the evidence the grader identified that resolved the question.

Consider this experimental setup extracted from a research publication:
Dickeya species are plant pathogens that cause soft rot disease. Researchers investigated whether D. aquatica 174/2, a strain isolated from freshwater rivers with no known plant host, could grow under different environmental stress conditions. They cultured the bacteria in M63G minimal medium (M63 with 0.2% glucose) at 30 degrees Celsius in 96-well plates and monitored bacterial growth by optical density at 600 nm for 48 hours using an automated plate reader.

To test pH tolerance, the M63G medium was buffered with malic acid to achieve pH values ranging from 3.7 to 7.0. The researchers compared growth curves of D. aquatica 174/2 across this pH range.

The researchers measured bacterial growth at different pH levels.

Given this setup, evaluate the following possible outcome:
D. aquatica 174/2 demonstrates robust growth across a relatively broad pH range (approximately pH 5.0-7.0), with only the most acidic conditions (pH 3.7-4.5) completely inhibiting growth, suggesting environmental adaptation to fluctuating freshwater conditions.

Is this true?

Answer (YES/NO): NO